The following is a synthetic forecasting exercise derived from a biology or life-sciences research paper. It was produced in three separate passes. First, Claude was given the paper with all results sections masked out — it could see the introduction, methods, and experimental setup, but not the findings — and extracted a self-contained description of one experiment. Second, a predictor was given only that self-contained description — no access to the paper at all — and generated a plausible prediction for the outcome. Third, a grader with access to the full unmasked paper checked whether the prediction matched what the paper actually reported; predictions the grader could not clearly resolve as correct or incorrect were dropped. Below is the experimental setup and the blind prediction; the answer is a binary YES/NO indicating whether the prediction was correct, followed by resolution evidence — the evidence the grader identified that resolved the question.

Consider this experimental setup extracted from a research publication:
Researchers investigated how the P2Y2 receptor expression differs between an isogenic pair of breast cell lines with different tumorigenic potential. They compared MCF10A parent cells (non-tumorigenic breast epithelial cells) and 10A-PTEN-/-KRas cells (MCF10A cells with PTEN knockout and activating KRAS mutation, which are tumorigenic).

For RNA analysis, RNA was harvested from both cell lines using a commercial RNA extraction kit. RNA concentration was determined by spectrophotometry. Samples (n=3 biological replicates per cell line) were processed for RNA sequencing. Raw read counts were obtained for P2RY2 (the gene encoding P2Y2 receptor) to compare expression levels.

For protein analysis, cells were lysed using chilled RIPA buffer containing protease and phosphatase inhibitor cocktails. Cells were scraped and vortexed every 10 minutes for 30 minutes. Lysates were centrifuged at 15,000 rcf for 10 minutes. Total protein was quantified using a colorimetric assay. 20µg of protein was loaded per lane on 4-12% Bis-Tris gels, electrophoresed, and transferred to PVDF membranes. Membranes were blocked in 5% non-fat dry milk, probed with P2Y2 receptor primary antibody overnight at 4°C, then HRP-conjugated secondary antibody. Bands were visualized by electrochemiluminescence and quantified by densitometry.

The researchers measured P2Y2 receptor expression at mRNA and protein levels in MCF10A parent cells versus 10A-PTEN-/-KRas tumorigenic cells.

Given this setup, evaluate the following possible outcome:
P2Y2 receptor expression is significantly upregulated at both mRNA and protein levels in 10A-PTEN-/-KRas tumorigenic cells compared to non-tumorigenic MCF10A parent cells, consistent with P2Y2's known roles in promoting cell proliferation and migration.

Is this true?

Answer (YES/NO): NO